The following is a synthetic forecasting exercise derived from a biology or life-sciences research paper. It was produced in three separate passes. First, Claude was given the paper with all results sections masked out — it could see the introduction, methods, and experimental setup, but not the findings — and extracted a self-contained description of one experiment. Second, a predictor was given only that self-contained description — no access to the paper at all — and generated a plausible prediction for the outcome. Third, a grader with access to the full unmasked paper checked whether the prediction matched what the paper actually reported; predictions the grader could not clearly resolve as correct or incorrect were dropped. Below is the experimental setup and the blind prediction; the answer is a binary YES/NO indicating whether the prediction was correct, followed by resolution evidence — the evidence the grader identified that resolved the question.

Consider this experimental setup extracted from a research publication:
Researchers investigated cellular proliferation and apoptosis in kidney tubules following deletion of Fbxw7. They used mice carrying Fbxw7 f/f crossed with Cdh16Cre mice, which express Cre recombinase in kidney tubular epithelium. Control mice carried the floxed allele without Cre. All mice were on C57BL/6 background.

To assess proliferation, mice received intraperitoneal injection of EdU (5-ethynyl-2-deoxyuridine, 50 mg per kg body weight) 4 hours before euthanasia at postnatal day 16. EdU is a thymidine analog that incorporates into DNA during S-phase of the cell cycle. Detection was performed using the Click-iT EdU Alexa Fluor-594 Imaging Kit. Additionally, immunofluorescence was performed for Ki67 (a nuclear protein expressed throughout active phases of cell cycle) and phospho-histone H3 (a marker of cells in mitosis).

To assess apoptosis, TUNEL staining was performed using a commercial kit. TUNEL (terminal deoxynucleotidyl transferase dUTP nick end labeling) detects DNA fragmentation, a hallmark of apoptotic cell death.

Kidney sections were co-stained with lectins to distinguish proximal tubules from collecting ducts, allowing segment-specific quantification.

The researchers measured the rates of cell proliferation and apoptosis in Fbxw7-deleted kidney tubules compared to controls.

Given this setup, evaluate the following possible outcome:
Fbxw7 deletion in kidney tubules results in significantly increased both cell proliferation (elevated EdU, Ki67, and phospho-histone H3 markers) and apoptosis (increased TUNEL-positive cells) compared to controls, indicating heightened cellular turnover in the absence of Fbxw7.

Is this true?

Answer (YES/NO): YES